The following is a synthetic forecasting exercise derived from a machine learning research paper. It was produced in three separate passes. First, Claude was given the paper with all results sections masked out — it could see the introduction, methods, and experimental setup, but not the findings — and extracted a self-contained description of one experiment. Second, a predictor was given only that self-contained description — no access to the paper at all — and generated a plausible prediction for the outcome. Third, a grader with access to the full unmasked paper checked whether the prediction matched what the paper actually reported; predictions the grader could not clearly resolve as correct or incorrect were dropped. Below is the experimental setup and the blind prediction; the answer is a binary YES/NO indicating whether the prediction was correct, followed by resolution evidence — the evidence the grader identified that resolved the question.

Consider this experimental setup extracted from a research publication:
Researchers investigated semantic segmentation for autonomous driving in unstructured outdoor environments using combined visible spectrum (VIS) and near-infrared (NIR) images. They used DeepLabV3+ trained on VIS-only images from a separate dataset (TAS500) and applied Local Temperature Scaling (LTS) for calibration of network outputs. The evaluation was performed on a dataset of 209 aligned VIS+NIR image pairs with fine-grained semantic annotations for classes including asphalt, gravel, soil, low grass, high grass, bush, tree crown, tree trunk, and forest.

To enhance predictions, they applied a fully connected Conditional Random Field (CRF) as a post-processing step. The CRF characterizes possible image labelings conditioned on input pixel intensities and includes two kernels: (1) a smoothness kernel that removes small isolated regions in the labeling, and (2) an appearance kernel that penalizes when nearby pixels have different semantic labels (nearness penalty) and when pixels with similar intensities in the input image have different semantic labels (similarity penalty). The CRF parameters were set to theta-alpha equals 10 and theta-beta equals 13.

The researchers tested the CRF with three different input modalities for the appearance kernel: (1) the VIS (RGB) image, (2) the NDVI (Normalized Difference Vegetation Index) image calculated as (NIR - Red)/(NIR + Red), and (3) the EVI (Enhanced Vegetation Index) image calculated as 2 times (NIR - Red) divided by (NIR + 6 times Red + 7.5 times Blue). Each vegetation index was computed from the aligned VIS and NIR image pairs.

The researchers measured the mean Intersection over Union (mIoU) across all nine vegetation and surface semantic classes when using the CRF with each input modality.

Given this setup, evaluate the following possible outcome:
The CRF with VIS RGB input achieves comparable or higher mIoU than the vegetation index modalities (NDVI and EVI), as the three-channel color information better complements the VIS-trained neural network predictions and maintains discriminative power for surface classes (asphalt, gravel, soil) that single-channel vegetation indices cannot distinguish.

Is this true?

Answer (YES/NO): YES